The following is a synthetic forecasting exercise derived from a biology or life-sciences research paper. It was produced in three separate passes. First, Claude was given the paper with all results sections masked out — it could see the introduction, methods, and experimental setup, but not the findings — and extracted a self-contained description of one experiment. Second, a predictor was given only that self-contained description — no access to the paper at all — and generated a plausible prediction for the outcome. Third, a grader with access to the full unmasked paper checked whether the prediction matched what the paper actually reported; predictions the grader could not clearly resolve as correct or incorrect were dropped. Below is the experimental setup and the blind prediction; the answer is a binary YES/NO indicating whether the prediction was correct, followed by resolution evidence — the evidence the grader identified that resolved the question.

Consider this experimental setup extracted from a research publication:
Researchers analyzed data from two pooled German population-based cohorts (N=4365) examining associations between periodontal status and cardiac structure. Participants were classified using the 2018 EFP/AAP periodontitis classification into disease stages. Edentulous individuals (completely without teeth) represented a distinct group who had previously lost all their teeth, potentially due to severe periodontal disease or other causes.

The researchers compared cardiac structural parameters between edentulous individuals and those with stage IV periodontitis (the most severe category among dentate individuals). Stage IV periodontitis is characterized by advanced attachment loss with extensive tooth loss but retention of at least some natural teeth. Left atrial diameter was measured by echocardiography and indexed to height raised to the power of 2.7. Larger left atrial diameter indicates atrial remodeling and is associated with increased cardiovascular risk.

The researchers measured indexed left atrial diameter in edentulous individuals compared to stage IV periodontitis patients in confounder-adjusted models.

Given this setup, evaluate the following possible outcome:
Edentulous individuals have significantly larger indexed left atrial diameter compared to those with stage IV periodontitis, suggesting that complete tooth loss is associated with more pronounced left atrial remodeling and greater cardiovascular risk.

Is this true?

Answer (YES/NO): NO